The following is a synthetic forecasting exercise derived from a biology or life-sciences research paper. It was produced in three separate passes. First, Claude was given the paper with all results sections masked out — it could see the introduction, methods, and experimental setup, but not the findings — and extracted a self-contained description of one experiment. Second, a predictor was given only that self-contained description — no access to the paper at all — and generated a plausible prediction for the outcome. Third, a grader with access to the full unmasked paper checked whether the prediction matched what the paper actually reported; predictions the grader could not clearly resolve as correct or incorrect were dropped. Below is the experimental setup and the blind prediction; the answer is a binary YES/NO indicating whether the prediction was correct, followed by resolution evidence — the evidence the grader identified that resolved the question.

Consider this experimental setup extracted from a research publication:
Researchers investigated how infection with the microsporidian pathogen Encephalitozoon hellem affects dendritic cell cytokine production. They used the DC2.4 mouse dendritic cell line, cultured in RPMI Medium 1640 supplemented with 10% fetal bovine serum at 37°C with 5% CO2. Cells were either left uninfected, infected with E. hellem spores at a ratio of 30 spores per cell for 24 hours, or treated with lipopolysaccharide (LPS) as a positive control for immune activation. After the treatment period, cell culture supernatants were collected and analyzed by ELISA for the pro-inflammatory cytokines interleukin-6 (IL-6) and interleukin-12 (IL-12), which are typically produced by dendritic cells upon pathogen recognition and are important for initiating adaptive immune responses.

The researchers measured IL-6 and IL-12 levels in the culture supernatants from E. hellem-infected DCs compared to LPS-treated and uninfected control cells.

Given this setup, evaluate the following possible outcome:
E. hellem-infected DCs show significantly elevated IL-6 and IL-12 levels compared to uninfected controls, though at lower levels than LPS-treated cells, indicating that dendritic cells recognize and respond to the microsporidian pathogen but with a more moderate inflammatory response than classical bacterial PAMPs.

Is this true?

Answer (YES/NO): NO